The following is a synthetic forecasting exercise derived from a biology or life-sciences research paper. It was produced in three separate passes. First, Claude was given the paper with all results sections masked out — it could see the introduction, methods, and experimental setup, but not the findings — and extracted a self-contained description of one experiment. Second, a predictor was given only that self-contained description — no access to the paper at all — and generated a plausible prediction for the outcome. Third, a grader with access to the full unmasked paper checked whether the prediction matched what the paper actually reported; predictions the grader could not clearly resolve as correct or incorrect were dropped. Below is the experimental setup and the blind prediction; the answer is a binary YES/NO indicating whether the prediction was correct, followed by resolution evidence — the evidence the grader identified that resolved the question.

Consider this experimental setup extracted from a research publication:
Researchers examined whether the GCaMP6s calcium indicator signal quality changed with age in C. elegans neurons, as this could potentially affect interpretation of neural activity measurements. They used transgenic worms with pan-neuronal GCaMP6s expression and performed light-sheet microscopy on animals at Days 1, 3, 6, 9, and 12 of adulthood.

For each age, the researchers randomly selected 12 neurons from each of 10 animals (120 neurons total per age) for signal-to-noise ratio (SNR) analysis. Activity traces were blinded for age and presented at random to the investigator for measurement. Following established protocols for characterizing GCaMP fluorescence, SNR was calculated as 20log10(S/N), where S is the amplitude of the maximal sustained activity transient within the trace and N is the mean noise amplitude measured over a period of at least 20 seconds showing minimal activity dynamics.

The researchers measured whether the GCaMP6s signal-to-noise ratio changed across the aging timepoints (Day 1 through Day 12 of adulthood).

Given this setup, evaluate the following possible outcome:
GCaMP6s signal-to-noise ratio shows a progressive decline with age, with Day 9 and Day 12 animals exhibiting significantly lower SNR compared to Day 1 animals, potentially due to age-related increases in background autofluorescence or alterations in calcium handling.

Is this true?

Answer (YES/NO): NO